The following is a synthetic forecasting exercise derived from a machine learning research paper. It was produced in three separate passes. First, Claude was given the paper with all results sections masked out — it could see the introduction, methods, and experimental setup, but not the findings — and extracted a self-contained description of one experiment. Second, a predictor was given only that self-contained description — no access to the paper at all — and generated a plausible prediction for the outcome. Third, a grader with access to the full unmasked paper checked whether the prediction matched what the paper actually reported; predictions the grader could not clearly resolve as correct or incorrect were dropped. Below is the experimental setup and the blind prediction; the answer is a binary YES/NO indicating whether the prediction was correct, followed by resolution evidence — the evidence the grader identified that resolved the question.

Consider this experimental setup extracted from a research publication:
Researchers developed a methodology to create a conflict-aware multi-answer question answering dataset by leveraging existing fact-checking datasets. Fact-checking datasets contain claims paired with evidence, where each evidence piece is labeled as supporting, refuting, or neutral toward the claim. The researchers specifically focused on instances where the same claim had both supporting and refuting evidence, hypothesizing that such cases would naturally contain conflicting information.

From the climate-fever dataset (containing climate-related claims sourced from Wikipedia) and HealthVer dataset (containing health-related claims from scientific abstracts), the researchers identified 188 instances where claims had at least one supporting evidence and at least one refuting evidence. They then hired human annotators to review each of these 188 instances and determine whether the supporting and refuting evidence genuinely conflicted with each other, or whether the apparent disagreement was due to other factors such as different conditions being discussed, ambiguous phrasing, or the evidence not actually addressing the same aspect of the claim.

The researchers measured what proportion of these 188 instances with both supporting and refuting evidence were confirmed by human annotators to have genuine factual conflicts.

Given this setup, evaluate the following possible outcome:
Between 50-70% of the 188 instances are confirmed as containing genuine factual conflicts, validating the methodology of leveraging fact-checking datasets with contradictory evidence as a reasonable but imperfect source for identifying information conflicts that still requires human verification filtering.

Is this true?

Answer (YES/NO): NO